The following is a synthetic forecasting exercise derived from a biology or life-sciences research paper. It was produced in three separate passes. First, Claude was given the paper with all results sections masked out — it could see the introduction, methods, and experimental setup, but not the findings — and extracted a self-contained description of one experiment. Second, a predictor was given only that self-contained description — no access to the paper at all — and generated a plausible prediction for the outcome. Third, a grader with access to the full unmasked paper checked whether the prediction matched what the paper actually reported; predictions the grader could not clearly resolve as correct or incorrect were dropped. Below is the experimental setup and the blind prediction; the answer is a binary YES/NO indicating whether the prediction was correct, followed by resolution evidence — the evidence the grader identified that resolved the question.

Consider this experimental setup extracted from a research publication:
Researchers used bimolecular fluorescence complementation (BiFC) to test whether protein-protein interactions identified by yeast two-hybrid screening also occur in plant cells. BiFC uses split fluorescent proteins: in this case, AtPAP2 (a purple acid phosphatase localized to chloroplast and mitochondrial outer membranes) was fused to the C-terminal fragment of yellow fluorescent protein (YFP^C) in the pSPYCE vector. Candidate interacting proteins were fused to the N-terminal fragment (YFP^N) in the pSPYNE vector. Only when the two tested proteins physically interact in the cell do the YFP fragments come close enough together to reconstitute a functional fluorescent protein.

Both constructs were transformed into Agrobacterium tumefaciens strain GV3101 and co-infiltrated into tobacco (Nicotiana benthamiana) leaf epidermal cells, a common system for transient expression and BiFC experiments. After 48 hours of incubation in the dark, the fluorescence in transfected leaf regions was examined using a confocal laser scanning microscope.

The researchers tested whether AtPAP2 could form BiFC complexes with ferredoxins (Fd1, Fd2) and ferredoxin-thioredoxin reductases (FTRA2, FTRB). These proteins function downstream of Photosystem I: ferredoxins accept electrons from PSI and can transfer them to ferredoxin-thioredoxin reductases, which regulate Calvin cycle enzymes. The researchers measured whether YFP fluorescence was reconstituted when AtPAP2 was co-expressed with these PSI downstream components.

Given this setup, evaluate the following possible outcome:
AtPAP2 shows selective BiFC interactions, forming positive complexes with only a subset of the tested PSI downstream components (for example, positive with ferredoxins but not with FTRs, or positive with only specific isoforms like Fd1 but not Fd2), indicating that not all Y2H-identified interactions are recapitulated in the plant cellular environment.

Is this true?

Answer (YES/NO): NO